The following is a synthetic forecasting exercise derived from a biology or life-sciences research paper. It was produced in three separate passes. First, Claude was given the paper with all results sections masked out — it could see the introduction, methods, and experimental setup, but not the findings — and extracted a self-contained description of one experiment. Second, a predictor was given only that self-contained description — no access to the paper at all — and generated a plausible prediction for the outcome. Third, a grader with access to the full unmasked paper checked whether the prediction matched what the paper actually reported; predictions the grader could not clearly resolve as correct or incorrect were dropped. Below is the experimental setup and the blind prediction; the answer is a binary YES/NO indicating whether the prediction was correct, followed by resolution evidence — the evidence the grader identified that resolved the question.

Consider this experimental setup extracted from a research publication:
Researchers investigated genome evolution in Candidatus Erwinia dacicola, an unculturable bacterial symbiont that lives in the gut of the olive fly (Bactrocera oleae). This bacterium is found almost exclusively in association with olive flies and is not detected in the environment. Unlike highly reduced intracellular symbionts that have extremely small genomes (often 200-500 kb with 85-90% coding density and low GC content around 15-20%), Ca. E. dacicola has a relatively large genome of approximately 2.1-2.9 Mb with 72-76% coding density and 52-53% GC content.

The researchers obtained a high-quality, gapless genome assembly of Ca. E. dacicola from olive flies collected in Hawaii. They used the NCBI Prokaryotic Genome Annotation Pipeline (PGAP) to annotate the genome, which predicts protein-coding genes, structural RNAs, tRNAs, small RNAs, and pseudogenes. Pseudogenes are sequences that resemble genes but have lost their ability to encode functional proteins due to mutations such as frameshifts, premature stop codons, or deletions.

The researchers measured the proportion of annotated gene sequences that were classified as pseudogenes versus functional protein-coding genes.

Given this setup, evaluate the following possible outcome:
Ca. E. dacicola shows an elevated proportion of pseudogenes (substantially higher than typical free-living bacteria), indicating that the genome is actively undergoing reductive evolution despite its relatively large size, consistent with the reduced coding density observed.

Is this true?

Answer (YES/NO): YES